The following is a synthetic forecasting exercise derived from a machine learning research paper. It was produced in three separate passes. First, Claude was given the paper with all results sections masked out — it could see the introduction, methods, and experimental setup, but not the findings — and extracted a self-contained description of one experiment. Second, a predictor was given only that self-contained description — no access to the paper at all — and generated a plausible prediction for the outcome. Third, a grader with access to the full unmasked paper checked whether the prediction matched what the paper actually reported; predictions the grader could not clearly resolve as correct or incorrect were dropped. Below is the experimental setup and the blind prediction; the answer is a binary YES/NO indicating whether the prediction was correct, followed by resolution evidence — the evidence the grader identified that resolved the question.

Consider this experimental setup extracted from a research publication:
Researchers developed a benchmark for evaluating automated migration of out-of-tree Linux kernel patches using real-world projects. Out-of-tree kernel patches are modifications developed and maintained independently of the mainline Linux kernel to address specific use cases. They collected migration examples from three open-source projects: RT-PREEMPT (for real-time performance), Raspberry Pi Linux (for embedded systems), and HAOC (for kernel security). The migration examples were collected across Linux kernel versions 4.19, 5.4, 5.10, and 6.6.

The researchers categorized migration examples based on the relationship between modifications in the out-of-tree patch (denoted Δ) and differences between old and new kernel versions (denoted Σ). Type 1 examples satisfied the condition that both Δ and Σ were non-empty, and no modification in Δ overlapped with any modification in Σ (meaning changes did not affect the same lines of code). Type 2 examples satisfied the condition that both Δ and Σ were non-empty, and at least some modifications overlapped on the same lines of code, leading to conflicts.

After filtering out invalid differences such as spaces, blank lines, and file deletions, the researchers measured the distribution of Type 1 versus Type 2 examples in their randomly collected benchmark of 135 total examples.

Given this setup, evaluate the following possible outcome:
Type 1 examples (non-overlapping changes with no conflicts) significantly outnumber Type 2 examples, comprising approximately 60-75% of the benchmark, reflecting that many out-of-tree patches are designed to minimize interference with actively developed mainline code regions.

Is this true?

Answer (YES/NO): NO